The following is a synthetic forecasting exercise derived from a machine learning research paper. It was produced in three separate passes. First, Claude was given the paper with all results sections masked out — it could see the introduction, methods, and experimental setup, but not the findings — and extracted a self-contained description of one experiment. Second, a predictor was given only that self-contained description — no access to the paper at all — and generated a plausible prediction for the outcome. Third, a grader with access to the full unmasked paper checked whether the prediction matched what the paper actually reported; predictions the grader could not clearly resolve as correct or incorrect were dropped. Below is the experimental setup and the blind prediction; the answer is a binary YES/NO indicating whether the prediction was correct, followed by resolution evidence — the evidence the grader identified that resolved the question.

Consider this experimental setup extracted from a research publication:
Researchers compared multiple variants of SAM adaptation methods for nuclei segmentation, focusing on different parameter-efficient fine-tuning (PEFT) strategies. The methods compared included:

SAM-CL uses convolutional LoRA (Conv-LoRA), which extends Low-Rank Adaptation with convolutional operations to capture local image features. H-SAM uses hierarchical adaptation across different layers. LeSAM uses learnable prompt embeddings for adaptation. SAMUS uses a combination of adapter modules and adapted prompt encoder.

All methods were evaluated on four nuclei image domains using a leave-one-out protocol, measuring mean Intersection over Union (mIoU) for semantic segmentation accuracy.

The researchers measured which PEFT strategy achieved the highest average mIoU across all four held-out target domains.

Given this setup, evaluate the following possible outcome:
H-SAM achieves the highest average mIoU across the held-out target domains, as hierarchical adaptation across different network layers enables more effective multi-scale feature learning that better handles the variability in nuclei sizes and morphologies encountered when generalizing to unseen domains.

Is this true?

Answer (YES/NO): NO